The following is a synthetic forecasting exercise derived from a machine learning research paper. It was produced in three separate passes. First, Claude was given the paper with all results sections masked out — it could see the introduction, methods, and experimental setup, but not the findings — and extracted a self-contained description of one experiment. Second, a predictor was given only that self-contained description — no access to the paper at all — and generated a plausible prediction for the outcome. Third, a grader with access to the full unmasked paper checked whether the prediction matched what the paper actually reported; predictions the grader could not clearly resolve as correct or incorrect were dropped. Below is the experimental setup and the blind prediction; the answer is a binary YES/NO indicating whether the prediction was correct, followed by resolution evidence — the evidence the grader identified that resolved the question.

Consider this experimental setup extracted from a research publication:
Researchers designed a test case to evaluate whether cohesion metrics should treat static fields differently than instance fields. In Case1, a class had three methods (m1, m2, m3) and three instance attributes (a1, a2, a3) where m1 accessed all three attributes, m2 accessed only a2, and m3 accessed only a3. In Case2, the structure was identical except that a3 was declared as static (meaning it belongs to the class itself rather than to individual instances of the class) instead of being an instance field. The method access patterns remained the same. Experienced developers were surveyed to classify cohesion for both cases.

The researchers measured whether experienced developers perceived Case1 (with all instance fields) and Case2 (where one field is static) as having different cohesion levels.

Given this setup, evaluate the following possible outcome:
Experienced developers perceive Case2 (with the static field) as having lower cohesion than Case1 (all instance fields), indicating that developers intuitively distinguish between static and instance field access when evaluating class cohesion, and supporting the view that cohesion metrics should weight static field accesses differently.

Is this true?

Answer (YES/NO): NO